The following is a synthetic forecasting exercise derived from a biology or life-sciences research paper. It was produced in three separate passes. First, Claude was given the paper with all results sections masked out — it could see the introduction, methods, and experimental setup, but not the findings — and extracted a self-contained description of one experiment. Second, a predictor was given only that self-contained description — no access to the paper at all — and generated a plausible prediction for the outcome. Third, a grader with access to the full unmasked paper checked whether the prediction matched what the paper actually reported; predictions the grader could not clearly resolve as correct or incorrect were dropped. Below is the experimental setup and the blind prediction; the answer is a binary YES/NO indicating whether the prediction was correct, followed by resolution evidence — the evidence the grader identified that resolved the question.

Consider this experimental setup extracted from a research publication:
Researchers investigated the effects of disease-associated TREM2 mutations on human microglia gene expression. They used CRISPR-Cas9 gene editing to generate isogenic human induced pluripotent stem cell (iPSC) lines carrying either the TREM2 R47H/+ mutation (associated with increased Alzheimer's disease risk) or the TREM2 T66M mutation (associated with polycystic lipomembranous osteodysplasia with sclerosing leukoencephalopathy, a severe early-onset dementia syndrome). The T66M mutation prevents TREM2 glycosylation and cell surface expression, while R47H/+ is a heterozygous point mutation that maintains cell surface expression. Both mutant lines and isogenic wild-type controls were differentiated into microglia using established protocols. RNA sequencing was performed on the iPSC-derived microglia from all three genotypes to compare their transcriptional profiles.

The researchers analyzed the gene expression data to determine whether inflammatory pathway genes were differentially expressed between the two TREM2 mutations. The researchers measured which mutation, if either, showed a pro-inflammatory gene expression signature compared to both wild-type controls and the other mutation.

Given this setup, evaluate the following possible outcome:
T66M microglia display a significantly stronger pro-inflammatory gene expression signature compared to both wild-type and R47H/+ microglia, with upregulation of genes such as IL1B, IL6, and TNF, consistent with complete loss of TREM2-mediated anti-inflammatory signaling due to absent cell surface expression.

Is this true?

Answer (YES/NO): NO